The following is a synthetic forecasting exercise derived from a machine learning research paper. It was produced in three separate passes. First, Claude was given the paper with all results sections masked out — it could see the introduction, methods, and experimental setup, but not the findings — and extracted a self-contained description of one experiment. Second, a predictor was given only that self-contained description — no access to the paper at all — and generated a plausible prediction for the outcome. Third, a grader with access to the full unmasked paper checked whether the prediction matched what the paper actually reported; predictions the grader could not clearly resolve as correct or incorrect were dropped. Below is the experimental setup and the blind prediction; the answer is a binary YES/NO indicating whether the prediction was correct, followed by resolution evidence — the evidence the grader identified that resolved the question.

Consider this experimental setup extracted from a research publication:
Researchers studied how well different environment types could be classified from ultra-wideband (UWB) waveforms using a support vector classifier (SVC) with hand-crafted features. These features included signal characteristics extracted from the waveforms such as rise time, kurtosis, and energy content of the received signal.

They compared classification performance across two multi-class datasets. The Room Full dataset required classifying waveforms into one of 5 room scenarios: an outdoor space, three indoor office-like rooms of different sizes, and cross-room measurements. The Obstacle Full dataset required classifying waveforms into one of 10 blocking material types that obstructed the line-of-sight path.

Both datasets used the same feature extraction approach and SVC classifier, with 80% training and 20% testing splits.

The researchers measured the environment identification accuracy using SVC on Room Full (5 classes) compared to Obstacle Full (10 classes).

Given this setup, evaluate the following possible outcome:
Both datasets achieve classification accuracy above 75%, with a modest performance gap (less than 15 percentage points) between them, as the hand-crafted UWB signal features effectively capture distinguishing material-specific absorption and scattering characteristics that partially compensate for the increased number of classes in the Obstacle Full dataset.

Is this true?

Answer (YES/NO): NO